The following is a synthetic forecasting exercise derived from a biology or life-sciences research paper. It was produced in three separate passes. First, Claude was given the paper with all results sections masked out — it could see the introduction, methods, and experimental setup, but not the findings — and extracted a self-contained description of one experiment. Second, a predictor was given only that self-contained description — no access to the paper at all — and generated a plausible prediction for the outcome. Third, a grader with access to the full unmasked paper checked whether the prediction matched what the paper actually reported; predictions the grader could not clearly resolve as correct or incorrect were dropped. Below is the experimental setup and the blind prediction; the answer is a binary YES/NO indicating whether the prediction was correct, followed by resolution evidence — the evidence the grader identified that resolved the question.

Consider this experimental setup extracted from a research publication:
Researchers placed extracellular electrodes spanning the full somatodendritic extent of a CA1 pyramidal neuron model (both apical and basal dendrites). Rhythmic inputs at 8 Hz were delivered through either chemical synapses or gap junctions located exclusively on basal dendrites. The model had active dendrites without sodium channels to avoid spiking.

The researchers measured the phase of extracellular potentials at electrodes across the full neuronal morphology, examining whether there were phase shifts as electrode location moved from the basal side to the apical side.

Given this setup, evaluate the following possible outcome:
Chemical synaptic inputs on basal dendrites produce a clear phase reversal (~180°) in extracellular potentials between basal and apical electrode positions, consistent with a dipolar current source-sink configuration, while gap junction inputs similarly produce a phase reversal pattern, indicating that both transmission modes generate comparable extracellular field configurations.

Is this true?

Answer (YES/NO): NO